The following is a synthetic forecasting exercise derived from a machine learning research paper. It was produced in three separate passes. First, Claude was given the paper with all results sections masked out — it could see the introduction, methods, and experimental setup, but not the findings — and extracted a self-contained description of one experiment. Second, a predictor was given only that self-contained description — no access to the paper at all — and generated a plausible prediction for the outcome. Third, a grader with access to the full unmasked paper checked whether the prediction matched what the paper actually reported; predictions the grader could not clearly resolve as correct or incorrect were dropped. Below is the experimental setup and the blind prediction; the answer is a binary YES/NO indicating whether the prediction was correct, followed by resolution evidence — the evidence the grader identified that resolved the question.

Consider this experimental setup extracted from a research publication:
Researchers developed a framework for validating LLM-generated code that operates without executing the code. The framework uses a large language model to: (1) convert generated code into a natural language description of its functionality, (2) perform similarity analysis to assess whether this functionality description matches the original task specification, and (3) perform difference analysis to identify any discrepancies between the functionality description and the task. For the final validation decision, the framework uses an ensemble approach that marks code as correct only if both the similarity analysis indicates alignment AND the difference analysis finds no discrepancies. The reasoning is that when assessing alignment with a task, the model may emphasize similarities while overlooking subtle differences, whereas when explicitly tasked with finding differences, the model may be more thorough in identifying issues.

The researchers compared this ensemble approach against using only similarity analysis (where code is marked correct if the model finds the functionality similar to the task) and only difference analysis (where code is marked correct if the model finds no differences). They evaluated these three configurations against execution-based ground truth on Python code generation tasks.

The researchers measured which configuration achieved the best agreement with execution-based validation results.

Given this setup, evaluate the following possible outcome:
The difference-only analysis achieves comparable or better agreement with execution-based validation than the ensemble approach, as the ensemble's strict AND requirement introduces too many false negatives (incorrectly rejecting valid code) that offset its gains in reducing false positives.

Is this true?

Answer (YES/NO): NO